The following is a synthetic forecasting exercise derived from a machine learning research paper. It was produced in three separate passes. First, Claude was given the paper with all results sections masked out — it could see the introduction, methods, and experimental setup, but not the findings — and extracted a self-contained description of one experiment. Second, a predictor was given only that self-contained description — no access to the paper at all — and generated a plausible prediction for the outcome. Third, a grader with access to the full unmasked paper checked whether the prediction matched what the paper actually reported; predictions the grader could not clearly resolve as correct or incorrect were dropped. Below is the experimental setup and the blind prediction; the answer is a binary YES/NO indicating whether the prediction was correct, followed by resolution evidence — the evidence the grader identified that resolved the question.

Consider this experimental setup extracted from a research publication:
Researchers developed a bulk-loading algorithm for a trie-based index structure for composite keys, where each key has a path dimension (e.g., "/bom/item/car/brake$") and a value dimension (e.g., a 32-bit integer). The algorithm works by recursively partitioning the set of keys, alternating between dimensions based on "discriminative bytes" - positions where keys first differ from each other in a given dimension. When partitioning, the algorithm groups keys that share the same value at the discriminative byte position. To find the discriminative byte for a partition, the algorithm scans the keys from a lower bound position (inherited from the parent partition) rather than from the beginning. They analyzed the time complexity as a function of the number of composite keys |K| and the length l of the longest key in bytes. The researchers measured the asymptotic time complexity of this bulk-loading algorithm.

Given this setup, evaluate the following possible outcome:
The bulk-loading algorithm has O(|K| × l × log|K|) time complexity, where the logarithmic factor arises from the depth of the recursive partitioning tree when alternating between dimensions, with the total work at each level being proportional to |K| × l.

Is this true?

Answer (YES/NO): NO